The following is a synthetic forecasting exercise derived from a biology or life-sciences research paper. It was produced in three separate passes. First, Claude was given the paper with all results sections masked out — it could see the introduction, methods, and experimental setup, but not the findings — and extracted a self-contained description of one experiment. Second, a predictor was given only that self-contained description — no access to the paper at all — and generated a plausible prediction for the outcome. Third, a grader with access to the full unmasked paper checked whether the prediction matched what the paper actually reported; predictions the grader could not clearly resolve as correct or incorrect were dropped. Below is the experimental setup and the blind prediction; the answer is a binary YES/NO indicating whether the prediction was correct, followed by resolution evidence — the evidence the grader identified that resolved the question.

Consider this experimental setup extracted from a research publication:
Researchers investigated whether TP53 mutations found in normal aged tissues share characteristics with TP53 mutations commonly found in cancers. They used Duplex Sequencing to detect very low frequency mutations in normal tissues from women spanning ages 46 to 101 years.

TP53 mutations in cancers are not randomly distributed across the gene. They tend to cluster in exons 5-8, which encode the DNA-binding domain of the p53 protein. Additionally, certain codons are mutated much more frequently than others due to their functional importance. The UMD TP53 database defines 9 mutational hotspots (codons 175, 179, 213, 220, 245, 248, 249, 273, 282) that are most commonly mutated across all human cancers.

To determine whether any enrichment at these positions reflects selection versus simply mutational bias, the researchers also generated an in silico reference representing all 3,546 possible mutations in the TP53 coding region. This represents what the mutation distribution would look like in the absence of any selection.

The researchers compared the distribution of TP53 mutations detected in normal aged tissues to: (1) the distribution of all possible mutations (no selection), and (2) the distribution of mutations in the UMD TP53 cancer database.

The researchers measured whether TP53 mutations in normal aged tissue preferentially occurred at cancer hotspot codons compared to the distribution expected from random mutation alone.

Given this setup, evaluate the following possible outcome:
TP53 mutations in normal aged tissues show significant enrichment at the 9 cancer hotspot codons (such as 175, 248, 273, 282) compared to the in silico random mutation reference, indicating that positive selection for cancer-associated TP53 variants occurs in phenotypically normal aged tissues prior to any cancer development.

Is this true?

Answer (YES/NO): YES